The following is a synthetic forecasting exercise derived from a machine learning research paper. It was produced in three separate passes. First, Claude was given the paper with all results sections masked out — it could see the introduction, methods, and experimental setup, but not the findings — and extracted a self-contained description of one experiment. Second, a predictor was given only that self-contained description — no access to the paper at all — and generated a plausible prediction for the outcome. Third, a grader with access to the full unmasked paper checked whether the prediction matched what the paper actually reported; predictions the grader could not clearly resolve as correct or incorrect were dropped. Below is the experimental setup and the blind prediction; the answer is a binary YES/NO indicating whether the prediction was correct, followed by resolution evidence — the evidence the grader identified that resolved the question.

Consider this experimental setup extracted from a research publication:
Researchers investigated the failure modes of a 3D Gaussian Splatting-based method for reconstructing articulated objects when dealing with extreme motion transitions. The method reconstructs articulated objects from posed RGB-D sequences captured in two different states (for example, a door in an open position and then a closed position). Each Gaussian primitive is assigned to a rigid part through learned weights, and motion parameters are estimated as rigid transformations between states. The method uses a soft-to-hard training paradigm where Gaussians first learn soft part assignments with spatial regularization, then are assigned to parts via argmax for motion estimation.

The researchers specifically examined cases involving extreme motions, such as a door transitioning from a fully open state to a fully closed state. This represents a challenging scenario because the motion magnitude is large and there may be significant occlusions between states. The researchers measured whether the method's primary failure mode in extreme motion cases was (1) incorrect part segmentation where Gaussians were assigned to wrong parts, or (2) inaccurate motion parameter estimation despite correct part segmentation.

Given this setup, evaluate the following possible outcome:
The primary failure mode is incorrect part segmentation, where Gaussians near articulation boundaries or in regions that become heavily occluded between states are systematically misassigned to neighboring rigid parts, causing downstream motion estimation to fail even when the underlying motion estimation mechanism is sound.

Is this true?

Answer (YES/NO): NO